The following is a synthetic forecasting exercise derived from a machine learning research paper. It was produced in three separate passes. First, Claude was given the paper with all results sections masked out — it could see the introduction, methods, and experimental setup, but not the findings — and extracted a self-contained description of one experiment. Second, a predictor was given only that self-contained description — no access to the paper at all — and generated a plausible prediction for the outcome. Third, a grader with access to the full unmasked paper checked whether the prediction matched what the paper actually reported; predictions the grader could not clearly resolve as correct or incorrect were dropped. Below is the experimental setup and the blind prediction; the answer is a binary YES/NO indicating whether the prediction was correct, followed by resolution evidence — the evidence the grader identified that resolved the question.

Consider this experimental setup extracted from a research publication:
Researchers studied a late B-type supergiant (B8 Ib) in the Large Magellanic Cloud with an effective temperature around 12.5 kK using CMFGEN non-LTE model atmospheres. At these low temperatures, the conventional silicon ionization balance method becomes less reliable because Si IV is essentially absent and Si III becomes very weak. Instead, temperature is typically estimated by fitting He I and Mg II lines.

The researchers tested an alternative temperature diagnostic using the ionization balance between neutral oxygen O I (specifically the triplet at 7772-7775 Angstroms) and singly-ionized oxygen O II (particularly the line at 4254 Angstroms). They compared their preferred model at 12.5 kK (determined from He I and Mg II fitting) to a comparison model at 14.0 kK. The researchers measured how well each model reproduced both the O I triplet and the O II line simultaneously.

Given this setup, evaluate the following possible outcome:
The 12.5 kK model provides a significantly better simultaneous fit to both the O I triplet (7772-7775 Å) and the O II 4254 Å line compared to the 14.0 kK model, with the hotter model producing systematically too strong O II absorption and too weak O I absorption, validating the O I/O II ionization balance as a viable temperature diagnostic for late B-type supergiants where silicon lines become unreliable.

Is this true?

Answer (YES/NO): NO